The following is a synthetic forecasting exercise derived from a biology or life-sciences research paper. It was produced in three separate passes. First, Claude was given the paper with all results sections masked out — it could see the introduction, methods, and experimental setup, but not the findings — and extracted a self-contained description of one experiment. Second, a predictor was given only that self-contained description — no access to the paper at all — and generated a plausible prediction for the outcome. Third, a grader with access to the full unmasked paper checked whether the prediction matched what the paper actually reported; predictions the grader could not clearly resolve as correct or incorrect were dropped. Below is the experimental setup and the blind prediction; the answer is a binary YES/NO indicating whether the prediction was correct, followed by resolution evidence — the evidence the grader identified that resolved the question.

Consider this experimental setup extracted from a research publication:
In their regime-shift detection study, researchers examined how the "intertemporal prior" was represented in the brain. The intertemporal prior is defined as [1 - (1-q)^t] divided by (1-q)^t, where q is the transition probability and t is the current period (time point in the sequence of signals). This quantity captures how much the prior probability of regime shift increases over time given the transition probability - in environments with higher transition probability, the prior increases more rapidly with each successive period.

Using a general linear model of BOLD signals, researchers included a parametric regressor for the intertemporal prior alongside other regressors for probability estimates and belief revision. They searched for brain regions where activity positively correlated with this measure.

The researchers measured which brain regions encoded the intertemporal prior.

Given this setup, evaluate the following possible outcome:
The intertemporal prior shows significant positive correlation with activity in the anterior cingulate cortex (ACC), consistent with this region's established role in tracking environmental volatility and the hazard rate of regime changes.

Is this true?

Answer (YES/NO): NO